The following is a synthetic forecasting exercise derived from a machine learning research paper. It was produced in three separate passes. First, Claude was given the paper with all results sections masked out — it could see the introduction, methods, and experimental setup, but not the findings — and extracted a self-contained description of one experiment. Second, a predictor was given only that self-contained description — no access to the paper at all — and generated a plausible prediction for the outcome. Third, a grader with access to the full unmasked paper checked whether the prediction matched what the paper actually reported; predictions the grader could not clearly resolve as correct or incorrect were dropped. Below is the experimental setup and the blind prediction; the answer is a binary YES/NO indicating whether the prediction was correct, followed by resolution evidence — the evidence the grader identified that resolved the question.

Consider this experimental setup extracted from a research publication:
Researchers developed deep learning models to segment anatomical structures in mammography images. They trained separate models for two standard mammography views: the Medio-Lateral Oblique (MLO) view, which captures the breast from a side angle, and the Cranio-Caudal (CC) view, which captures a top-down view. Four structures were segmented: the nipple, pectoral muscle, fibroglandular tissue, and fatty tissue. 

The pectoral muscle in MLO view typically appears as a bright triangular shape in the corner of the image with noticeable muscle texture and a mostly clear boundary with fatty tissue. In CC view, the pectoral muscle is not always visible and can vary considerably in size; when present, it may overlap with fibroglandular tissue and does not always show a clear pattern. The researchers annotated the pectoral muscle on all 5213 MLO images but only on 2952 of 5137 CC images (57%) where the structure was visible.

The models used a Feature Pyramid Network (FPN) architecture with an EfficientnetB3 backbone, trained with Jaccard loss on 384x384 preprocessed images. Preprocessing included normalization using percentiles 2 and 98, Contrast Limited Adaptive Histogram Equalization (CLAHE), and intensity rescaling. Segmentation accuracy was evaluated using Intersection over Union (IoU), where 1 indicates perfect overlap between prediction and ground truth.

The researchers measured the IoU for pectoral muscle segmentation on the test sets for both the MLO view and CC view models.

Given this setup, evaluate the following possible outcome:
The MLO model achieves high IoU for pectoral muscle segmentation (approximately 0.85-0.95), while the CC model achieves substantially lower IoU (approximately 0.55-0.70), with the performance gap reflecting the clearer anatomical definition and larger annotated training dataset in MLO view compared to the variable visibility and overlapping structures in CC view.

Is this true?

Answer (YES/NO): NO